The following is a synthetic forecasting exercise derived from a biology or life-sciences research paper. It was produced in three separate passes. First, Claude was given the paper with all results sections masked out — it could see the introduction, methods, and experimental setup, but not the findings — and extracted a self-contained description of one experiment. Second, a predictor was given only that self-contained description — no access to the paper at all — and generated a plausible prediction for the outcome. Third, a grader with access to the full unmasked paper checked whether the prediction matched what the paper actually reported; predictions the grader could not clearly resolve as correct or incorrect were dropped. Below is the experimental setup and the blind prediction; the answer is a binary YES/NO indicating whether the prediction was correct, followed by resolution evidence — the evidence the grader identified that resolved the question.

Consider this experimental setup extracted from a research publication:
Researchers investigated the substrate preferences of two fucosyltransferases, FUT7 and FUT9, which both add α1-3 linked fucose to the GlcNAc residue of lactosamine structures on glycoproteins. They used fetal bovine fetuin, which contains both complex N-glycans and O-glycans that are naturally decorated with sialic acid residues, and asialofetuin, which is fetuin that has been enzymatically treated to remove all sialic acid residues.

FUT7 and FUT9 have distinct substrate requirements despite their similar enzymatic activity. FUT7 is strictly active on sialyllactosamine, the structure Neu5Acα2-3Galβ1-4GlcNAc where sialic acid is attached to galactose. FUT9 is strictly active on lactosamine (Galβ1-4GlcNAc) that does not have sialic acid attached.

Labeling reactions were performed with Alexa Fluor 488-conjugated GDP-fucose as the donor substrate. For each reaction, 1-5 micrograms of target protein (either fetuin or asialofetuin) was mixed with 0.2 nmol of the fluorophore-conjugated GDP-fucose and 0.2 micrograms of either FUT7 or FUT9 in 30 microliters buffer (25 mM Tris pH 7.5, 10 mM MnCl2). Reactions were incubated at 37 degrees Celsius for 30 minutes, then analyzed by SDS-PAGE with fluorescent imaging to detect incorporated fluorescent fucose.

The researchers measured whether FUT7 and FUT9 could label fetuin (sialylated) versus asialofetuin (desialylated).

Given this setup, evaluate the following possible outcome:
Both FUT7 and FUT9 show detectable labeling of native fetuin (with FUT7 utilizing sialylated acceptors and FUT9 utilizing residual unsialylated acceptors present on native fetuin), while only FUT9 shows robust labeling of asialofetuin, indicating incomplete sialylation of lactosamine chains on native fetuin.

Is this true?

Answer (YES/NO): NO